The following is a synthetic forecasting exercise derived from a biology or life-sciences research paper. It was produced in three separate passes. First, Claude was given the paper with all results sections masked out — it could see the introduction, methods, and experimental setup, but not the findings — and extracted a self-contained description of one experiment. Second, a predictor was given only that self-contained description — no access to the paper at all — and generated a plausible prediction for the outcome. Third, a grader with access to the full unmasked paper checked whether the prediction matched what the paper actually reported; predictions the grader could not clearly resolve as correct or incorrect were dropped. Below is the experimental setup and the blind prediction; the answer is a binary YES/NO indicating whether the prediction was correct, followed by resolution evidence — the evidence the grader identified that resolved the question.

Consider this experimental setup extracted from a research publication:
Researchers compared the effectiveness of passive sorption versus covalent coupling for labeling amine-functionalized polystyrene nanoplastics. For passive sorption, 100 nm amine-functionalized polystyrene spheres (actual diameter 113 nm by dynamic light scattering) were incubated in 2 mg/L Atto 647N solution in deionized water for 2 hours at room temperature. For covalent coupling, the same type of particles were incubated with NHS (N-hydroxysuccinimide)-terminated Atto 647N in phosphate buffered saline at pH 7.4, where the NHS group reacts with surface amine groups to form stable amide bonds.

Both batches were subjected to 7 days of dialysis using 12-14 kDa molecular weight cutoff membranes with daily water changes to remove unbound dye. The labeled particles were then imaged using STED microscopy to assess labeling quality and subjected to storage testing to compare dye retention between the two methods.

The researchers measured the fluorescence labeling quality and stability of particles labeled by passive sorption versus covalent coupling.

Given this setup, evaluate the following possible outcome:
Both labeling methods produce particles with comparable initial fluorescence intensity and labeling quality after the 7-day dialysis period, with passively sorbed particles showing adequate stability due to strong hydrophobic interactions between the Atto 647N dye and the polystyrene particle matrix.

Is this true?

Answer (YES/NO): NO